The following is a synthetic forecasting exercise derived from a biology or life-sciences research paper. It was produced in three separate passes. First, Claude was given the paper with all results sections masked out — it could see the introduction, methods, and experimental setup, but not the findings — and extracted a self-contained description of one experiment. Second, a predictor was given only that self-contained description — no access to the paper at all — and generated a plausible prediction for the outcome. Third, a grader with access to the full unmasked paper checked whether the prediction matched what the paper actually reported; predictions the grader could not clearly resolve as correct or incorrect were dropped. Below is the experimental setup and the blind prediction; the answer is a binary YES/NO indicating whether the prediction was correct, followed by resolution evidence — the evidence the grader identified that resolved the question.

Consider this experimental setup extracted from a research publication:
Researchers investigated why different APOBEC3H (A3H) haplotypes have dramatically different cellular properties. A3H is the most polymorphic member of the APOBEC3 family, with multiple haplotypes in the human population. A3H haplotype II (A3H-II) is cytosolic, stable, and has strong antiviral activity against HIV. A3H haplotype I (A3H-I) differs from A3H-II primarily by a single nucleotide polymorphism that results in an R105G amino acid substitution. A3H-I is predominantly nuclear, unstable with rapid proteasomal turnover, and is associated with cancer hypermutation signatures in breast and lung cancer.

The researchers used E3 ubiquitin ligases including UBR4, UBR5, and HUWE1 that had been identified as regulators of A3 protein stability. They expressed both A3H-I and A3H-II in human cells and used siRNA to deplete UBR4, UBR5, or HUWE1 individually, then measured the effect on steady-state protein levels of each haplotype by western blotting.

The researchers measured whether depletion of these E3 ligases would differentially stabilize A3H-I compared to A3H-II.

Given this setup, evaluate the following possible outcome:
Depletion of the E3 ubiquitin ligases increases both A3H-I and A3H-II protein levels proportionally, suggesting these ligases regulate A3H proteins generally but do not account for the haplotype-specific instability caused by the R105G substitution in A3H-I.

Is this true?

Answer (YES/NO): NO